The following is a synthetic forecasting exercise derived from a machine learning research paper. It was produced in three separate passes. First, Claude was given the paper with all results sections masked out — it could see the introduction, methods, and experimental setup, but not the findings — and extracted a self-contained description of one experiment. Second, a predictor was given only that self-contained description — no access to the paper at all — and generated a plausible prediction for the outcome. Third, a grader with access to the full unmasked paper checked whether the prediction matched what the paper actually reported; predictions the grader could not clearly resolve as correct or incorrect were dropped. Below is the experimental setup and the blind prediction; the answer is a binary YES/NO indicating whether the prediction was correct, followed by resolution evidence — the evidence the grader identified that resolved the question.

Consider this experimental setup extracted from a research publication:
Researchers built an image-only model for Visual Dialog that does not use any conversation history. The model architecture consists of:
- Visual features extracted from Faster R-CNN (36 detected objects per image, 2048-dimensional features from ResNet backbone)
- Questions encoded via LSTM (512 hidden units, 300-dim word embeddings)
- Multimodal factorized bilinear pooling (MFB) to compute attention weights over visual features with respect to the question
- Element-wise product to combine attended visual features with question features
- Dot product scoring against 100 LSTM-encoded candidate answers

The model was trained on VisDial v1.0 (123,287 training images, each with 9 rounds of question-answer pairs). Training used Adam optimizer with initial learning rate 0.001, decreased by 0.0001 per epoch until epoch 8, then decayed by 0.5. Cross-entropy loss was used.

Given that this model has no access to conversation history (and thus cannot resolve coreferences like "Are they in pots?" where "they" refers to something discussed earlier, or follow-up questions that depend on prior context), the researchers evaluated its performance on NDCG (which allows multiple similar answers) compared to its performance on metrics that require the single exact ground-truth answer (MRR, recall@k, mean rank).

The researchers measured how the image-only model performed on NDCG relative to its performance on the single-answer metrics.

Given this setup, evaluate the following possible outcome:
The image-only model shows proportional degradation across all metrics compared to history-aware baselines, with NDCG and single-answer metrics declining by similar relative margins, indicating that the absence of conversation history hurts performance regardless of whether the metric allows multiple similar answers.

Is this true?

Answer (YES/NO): NO